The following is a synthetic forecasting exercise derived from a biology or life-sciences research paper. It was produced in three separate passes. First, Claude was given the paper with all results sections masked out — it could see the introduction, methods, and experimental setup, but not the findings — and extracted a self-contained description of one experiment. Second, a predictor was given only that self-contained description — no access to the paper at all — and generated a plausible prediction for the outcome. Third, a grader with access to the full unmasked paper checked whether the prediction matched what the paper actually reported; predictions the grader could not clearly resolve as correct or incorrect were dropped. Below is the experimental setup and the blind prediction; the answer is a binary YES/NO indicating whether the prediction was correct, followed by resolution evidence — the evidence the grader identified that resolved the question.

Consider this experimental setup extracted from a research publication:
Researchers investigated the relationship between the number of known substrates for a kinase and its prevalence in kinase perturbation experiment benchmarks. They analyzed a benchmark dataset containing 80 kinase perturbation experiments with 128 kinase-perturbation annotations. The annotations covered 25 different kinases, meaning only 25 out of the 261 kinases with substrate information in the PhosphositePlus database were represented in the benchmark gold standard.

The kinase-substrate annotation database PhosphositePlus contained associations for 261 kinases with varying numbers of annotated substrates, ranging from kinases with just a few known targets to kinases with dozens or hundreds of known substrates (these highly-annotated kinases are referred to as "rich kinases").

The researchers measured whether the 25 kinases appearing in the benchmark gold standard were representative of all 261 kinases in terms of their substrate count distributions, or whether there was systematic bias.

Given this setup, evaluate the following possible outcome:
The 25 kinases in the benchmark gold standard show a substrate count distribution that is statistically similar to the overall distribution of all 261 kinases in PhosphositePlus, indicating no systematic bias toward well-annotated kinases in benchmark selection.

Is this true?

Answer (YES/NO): NO